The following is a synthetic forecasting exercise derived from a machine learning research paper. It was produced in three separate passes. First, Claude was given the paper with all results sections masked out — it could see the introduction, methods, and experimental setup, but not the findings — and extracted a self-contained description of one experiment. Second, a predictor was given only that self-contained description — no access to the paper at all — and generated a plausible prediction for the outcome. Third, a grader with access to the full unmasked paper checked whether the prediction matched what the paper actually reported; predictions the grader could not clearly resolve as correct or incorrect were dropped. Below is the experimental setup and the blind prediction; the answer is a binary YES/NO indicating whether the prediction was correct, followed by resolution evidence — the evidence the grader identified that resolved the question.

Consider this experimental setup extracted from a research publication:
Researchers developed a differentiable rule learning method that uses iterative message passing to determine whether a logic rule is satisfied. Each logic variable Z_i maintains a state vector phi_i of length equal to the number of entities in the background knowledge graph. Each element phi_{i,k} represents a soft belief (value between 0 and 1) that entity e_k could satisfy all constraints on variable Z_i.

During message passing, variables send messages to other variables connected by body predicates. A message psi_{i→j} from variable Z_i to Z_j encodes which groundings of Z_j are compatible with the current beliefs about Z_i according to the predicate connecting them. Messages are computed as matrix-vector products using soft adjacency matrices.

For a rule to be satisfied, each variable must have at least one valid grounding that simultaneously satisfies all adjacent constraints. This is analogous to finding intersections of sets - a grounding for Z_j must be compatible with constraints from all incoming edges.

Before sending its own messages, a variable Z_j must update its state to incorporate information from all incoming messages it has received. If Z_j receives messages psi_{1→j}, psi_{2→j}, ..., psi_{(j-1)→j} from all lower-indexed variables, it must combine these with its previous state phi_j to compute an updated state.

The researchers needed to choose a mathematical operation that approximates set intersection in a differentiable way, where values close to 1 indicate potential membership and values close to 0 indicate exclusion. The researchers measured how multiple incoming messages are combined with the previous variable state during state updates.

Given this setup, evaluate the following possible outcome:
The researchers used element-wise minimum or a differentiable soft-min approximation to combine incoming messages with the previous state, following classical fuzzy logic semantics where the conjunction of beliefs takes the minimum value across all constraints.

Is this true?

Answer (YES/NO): YES